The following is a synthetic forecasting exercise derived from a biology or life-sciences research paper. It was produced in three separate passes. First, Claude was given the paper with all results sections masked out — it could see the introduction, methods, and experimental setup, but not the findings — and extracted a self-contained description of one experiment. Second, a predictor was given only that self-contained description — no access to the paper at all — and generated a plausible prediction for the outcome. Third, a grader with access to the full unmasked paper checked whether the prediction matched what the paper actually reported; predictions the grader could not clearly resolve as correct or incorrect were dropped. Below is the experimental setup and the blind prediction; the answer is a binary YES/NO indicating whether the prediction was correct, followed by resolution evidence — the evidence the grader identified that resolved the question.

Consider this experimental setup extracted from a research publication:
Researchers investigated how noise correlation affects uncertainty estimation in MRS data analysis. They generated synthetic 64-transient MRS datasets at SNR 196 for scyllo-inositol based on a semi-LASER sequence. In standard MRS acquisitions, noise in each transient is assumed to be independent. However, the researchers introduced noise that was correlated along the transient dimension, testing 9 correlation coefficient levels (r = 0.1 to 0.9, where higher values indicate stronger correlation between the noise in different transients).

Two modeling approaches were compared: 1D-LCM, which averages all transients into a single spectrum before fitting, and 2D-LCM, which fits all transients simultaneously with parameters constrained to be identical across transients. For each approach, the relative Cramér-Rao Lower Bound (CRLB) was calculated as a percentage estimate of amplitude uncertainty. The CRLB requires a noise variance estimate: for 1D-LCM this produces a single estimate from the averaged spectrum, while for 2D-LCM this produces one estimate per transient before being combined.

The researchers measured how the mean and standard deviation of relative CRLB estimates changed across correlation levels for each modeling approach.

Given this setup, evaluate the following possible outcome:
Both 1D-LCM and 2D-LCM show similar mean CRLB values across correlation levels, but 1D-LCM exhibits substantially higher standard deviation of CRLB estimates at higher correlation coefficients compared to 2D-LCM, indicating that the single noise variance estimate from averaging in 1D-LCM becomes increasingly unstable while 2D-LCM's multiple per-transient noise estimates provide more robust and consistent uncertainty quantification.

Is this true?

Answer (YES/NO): NO